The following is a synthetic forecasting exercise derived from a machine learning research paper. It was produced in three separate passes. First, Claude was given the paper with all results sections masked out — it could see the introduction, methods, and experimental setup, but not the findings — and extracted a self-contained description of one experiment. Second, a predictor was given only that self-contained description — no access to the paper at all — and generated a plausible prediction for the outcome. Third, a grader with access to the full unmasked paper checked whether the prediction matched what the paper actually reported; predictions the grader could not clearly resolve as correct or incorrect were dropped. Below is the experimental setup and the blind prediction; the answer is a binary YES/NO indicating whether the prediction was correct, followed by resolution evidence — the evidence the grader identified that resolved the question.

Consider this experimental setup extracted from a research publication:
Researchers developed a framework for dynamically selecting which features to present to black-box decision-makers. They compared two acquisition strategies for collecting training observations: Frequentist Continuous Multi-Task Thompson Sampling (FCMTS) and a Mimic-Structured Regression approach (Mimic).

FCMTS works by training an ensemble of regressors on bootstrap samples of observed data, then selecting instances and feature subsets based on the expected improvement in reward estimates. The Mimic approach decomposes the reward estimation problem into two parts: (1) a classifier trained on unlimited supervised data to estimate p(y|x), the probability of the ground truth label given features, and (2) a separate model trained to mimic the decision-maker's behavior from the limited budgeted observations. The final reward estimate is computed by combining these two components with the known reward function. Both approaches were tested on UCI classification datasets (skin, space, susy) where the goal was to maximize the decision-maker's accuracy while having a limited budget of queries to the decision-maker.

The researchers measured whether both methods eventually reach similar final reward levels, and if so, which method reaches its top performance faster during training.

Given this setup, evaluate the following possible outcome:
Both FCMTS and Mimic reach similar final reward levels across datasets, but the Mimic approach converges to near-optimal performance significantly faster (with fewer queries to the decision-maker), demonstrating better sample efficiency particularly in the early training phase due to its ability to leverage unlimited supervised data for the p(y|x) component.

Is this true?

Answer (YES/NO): YES